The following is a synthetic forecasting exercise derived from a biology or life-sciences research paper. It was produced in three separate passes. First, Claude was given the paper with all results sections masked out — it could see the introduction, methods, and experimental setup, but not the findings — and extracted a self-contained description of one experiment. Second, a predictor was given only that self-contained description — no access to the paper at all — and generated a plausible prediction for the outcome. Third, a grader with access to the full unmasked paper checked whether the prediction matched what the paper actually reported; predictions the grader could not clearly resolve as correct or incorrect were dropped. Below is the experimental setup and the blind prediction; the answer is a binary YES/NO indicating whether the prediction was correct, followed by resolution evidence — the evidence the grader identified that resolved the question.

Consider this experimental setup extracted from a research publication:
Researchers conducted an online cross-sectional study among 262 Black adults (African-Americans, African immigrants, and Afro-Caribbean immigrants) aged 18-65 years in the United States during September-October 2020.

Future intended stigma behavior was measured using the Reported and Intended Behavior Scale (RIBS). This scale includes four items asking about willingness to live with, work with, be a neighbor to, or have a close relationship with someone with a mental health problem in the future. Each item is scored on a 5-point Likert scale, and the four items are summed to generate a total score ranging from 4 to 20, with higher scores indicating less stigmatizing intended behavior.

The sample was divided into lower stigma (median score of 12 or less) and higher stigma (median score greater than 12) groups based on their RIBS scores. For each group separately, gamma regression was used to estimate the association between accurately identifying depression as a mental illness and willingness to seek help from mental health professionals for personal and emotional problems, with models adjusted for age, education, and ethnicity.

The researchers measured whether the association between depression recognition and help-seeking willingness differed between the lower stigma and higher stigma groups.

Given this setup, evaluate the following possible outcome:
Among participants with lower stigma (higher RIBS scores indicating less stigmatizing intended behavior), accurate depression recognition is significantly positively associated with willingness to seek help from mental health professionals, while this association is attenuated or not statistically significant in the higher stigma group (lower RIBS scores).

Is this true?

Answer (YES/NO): NO